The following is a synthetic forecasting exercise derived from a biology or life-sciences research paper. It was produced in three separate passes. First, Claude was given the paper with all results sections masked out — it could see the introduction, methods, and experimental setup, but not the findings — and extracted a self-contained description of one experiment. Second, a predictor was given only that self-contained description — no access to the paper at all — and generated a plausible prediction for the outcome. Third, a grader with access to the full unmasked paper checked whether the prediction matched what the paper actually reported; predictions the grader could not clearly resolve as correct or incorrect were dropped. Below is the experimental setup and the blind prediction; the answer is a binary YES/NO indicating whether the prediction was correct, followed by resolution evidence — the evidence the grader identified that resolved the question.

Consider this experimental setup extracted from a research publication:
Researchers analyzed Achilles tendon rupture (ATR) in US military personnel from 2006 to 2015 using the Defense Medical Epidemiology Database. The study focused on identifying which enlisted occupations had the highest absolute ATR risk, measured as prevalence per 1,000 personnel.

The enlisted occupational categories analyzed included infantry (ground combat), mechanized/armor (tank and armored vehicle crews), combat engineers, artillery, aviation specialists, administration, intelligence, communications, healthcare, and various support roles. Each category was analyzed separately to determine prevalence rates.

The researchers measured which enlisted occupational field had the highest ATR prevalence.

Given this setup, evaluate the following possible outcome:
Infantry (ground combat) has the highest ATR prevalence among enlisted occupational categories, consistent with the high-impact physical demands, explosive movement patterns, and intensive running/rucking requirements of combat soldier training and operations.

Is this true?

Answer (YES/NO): NO